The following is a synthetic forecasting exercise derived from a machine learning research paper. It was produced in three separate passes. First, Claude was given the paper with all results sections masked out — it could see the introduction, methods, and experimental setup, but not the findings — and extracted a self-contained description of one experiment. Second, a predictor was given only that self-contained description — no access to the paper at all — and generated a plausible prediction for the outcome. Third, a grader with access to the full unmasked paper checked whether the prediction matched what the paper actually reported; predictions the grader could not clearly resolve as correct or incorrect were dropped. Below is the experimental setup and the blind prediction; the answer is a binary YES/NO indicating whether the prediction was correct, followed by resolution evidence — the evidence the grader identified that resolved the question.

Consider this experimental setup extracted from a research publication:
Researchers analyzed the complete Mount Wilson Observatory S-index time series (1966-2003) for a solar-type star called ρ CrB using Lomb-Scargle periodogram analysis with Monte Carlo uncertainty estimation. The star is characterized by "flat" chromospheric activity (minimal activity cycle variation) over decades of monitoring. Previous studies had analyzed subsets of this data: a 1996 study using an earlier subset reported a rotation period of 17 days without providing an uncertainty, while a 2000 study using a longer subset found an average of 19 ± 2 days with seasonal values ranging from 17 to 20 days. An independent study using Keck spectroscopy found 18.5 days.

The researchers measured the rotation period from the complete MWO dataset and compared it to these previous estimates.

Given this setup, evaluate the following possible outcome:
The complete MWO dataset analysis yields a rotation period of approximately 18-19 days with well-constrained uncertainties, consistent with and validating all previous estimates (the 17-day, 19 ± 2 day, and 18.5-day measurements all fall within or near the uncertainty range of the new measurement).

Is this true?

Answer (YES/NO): NO